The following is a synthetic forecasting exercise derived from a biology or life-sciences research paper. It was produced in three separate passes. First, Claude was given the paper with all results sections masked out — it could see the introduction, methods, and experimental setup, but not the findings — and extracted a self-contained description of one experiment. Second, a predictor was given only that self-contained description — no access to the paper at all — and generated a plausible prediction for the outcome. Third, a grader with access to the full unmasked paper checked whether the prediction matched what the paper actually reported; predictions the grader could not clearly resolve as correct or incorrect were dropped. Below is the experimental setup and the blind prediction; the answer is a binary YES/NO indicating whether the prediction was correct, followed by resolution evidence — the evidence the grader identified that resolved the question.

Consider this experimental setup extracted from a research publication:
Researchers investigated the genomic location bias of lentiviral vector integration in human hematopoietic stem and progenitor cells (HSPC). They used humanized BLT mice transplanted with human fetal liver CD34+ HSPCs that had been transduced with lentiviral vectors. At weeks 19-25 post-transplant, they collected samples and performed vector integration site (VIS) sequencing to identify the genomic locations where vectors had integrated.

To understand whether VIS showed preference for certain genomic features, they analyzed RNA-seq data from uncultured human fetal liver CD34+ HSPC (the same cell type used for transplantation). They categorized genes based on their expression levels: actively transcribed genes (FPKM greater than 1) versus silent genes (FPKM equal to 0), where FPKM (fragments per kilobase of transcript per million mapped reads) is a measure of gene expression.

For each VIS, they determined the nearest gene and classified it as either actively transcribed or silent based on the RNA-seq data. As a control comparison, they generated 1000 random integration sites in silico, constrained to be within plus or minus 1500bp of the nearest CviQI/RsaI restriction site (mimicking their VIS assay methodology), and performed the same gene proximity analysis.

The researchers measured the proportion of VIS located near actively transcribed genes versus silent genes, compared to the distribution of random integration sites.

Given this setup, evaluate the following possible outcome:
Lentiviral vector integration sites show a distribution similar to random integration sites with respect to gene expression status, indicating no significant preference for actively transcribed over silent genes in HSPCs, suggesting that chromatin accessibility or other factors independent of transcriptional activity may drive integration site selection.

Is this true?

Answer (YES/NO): NO